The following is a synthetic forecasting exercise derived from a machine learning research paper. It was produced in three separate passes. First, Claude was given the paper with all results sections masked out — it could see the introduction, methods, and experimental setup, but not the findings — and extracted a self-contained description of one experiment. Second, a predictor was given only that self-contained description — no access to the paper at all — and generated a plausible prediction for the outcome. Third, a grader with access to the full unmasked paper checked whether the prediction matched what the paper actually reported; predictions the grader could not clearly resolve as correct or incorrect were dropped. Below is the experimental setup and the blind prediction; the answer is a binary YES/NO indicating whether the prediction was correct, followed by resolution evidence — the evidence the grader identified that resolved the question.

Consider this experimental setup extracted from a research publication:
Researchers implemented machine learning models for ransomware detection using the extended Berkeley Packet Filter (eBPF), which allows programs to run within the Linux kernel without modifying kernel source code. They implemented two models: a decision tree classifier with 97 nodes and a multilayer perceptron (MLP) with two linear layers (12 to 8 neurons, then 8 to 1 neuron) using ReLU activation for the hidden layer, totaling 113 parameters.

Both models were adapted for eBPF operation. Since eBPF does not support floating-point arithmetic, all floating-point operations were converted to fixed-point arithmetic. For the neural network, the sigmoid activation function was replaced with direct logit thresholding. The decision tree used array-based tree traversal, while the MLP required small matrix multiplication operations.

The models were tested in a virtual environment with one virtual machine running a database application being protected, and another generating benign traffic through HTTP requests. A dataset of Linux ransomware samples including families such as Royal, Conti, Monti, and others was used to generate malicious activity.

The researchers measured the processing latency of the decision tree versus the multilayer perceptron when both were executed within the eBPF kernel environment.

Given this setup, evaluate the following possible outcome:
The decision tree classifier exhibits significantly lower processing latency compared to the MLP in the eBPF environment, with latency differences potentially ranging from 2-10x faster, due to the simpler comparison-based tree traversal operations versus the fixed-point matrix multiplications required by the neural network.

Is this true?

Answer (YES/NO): NO